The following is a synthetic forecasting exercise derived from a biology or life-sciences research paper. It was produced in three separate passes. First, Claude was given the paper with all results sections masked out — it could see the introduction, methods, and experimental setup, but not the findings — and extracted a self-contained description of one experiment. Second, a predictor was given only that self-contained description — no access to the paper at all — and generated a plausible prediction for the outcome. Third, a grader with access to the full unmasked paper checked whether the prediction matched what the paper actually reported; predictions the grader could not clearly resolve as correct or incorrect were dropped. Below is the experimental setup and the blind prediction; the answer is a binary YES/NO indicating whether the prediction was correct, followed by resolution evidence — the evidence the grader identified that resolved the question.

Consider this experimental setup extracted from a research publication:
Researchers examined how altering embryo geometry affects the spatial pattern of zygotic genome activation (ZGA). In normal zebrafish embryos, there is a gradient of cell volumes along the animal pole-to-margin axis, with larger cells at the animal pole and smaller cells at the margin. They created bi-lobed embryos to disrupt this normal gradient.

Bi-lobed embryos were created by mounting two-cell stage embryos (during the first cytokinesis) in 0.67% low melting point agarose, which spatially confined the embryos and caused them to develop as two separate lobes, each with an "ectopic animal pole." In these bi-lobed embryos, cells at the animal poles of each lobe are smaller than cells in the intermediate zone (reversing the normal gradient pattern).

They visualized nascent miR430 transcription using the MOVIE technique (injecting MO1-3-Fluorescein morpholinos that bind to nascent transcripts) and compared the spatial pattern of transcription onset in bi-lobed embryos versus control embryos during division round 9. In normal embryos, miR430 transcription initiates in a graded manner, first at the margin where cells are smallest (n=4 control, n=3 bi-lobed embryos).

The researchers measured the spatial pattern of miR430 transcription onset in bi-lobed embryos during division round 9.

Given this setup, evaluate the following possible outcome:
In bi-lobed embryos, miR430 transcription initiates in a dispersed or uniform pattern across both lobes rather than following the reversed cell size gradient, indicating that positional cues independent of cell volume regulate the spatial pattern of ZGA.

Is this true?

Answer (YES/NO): NO